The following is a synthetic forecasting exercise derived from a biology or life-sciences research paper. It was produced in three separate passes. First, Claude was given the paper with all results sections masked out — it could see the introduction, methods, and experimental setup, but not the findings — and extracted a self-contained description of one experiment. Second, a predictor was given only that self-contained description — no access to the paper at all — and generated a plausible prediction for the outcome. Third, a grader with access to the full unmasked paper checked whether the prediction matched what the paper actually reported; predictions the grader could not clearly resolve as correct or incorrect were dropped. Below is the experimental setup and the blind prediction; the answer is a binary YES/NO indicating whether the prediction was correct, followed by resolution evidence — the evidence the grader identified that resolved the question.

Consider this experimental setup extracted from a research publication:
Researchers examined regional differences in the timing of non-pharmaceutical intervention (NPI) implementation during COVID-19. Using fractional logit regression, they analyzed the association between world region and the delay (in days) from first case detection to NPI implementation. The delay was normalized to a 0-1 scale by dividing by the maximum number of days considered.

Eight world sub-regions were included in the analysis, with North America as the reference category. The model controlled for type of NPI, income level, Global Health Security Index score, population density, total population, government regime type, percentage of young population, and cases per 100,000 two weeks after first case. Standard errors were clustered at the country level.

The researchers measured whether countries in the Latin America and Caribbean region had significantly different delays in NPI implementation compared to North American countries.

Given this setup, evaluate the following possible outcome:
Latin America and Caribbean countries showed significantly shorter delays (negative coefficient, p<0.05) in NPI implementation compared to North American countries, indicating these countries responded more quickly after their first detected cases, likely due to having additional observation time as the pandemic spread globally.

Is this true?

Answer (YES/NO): YES